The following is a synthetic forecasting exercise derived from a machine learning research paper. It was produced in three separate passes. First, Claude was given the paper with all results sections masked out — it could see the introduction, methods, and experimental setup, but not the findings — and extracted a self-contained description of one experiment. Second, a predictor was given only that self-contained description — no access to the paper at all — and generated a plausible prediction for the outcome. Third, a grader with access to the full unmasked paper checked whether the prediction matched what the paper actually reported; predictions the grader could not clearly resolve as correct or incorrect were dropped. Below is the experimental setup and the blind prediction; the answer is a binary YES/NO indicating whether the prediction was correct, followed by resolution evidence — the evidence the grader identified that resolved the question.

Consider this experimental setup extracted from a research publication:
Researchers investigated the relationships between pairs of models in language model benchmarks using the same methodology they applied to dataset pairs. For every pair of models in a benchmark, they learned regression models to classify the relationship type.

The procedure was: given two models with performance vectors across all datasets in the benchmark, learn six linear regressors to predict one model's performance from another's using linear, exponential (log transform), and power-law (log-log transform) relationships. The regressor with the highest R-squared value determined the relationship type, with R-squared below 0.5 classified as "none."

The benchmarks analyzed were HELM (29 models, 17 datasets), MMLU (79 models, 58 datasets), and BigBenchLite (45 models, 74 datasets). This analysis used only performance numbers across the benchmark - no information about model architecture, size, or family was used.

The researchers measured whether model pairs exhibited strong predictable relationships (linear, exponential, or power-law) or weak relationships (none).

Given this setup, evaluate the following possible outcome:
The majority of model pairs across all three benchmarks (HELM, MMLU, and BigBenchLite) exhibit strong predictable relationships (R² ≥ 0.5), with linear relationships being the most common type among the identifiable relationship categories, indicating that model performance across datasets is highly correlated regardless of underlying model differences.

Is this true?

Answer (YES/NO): NO